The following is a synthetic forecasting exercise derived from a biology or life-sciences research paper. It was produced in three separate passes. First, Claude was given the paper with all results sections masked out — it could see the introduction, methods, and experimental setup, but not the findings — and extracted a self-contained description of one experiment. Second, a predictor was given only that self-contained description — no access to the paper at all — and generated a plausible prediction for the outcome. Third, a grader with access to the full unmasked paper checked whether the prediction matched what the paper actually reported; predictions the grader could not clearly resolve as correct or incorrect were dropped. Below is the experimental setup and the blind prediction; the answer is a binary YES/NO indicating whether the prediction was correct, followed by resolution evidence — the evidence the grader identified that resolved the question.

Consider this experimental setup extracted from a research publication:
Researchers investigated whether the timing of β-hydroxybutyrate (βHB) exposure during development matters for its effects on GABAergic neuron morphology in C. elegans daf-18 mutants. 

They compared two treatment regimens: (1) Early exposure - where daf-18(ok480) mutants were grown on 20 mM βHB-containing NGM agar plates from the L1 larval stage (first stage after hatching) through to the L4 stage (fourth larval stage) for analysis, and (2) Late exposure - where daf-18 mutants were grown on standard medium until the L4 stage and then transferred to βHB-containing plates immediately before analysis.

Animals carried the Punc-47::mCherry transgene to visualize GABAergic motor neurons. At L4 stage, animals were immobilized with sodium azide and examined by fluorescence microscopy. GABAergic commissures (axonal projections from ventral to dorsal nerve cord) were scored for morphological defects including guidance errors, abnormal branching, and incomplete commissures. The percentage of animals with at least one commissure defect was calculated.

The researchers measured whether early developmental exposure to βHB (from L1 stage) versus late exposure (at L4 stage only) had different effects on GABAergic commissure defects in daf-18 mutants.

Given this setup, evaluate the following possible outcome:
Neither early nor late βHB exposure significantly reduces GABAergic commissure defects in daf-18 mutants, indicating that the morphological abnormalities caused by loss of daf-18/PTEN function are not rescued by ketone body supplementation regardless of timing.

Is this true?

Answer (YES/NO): NO